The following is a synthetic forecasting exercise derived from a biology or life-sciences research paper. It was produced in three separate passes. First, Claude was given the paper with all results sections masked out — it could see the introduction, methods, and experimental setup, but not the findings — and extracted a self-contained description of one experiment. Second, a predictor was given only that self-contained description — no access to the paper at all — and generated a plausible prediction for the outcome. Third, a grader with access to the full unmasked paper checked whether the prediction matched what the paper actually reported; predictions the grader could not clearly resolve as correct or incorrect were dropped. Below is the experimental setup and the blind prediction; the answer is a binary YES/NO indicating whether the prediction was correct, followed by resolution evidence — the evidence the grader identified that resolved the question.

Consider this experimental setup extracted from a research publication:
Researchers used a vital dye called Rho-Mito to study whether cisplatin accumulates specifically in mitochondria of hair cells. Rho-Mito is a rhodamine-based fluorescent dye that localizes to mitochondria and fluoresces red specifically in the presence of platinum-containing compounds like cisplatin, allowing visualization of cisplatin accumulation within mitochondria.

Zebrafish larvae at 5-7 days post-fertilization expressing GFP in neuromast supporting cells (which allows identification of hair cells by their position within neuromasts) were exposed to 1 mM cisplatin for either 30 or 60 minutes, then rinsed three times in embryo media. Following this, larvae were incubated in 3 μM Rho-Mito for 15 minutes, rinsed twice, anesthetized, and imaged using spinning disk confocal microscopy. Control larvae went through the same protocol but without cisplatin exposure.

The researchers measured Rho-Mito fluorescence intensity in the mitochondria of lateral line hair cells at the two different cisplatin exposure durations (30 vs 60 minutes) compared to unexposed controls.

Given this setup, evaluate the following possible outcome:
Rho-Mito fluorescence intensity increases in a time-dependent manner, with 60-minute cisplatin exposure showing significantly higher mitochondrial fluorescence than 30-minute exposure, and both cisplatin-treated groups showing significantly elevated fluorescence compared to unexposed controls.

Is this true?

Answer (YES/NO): NO